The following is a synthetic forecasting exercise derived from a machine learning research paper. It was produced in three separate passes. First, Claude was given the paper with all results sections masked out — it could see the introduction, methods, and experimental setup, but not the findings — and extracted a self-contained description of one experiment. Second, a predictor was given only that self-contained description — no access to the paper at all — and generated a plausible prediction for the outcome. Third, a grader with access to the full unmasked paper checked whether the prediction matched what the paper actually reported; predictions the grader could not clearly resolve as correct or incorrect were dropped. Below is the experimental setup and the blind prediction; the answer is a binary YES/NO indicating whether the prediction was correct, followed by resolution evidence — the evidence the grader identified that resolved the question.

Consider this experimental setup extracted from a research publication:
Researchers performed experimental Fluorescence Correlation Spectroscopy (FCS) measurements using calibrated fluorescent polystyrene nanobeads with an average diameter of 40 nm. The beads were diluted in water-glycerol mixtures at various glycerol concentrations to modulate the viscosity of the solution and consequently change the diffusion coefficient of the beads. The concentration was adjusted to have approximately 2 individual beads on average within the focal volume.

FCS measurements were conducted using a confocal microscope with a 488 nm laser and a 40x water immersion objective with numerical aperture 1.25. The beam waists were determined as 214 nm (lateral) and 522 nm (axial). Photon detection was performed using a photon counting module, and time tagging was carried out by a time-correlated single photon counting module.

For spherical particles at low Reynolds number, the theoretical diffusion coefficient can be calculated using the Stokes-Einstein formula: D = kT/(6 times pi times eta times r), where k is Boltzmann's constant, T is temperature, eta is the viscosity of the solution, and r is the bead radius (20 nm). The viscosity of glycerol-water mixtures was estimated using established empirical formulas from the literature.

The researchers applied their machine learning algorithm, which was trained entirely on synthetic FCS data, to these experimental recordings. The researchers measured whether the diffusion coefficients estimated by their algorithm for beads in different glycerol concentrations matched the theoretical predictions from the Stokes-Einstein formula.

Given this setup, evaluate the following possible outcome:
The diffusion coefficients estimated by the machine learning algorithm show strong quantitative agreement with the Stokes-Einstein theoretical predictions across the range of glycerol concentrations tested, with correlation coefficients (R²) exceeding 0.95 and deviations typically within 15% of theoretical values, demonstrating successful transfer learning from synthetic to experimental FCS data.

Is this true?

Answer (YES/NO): NO